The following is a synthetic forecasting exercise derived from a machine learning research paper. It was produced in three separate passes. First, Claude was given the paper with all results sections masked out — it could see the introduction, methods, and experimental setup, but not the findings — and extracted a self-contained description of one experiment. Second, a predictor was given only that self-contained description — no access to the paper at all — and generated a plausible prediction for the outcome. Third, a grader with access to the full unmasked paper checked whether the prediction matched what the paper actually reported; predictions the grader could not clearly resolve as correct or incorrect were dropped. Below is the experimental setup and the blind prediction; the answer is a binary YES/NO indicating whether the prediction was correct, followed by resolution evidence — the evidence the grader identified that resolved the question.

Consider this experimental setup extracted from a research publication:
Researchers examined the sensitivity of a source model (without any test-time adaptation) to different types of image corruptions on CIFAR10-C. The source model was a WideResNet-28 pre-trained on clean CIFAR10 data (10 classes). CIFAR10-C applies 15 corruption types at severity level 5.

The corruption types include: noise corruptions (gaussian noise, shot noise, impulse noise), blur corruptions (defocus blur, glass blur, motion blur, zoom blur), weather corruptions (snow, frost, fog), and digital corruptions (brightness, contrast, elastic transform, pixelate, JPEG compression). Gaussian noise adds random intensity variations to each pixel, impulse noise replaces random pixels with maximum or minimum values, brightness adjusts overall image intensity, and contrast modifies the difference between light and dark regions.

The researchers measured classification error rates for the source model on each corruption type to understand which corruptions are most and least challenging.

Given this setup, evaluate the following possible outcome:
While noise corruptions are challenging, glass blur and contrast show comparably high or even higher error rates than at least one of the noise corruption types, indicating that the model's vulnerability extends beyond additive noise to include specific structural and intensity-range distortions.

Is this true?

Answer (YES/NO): NO